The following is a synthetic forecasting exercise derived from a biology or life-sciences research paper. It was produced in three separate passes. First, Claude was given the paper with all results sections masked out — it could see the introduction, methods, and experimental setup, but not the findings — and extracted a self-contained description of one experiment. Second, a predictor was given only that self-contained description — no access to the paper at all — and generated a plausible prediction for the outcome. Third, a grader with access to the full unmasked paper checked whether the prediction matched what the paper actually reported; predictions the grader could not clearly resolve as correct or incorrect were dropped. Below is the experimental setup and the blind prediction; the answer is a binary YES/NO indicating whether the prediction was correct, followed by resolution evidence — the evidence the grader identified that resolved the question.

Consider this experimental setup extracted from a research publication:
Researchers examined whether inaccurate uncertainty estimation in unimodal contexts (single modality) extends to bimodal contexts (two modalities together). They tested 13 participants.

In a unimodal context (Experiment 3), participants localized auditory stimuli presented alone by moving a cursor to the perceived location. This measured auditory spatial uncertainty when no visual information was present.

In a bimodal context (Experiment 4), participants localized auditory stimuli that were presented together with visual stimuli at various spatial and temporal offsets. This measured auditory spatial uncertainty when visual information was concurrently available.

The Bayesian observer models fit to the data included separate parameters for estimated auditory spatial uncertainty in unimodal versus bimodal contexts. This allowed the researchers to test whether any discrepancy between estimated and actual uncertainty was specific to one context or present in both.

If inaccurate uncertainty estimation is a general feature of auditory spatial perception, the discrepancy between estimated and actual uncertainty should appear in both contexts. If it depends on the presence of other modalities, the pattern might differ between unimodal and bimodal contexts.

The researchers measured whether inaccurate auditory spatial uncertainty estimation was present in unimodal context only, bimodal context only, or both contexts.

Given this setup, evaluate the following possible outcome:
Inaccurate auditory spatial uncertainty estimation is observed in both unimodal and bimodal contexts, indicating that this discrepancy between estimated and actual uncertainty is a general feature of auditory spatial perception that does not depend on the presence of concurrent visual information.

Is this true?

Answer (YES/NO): YES